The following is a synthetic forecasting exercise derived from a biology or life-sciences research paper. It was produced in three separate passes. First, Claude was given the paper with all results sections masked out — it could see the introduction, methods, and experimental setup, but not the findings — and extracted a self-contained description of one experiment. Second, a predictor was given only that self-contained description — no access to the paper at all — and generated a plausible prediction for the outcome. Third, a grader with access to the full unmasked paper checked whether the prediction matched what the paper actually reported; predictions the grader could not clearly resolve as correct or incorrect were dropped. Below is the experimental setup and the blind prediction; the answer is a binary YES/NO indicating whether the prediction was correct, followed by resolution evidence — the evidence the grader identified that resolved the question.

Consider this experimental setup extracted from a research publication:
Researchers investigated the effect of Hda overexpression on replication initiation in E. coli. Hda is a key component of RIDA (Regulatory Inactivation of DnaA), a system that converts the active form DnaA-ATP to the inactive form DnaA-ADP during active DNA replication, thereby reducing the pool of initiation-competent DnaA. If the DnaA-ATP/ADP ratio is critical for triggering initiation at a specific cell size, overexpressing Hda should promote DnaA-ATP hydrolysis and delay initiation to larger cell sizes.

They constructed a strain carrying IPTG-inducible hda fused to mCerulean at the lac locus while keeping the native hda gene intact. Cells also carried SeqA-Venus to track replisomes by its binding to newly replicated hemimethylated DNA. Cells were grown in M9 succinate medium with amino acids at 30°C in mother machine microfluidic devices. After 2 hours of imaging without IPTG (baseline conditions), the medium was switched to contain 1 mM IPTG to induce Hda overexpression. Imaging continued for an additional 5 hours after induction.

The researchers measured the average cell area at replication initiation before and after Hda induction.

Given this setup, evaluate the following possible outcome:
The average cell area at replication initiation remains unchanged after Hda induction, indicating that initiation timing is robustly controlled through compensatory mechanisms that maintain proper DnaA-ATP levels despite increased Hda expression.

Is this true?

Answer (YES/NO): NO